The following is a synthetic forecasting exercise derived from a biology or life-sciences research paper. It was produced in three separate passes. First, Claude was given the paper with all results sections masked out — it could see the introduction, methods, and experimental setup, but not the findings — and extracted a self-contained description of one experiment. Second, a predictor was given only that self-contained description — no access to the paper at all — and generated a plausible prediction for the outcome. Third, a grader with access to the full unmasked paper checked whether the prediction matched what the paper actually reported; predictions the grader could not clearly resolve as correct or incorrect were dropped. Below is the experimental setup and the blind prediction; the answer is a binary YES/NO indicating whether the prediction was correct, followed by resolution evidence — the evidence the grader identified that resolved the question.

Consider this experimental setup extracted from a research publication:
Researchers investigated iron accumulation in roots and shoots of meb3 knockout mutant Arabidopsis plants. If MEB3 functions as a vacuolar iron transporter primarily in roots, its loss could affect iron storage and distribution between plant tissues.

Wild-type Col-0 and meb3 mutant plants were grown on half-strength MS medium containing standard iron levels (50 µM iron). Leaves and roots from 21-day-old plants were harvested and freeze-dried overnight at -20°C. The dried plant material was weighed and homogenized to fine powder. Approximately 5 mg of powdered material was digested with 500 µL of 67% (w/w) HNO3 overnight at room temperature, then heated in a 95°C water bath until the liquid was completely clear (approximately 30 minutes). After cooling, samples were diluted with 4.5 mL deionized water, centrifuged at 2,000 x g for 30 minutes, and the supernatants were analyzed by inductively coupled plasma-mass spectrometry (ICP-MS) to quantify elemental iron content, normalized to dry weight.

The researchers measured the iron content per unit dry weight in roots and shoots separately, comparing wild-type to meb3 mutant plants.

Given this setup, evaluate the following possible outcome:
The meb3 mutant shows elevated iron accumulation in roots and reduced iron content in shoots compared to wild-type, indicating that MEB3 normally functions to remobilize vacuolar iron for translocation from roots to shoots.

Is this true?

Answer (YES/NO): NO